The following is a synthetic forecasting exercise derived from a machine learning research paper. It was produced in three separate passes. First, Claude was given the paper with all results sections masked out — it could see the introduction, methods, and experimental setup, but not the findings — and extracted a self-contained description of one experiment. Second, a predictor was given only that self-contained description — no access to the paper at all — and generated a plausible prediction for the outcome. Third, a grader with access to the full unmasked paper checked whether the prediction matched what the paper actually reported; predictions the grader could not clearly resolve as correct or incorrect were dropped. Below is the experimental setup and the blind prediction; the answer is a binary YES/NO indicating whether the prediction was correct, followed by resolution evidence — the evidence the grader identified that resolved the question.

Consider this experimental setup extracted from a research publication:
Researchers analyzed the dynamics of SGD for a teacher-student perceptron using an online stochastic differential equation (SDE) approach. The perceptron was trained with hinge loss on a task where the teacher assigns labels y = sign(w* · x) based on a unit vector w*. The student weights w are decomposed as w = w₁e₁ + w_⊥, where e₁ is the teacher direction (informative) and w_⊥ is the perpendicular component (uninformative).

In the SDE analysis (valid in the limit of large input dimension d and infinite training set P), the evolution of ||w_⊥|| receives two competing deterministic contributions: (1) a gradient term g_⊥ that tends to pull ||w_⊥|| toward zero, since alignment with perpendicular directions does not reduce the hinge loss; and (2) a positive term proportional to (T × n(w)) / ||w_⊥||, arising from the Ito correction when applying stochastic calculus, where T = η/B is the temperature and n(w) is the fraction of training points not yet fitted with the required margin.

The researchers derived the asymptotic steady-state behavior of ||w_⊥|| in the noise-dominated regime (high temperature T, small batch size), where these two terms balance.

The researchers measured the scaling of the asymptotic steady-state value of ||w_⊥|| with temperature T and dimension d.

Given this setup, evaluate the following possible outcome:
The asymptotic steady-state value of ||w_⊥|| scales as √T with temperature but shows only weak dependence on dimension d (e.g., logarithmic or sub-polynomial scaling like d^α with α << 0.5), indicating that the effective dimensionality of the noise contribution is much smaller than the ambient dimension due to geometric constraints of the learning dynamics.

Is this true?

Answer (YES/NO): NO